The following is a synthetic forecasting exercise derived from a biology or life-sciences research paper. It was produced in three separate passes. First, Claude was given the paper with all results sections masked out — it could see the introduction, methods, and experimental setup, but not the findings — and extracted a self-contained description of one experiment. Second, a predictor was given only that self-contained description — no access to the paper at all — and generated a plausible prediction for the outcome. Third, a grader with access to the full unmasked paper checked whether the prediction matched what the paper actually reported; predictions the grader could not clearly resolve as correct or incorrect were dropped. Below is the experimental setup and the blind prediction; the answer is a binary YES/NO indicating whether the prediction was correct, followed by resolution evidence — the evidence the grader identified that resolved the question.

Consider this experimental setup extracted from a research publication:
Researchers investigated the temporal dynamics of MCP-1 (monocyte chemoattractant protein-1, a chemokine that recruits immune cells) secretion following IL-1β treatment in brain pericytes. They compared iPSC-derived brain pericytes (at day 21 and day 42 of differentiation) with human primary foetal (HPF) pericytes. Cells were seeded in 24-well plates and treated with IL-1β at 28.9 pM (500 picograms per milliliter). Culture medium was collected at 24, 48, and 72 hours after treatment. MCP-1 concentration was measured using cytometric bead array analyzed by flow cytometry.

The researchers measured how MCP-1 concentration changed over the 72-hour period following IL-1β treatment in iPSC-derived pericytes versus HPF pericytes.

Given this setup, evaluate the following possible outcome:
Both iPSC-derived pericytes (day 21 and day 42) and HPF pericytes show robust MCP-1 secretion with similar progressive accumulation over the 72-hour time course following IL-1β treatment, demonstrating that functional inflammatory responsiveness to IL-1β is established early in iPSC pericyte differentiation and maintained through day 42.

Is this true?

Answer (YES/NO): NO